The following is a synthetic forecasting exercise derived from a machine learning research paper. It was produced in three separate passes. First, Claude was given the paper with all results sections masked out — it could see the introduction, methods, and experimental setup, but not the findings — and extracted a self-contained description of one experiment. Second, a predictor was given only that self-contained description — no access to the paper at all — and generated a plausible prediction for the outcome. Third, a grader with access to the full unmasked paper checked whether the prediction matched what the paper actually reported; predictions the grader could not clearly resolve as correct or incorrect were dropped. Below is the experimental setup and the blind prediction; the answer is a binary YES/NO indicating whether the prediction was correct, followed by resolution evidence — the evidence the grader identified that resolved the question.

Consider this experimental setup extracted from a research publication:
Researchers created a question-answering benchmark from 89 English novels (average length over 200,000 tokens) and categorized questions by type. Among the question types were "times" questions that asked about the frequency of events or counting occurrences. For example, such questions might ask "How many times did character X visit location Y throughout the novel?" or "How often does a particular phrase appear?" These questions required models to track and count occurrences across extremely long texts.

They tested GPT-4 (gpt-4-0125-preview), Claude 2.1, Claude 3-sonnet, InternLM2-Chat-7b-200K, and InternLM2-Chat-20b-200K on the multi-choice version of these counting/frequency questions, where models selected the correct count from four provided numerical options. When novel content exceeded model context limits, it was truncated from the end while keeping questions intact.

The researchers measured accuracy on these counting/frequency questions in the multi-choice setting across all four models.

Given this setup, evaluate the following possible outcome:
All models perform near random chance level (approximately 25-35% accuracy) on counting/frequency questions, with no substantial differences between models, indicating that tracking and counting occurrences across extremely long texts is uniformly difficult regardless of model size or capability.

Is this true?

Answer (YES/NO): NO